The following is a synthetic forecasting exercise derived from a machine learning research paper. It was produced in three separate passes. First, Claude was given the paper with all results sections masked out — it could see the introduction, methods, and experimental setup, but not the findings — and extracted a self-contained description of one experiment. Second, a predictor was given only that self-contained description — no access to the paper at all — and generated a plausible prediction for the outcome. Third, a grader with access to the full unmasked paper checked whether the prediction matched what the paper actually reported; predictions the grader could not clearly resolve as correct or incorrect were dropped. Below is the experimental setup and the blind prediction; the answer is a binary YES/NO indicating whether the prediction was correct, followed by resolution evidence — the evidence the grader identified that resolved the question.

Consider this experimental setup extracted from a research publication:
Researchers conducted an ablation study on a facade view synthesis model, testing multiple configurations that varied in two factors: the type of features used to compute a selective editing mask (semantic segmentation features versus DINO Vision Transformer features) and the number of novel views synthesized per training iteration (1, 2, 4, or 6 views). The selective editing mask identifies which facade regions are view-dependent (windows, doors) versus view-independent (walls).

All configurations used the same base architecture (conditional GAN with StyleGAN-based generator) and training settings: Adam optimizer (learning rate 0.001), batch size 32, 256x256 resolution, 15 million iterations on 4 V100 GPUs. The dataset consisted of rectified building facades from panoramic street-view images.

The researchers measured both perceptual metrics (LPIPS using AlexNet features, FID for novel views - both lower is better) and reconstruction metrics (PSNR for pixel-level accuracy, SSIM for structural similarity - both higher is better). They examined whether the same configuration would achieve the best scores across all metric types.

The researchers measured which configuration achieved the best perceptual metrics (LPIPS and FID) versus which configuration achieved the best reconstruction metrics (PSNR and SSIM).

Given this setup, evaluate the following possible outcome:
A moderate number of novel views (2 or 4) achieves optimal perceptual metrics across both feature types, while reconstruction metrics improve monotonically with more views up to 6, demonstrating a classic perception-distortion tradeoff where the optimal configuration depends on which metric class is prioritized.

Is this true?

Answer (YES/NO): NO